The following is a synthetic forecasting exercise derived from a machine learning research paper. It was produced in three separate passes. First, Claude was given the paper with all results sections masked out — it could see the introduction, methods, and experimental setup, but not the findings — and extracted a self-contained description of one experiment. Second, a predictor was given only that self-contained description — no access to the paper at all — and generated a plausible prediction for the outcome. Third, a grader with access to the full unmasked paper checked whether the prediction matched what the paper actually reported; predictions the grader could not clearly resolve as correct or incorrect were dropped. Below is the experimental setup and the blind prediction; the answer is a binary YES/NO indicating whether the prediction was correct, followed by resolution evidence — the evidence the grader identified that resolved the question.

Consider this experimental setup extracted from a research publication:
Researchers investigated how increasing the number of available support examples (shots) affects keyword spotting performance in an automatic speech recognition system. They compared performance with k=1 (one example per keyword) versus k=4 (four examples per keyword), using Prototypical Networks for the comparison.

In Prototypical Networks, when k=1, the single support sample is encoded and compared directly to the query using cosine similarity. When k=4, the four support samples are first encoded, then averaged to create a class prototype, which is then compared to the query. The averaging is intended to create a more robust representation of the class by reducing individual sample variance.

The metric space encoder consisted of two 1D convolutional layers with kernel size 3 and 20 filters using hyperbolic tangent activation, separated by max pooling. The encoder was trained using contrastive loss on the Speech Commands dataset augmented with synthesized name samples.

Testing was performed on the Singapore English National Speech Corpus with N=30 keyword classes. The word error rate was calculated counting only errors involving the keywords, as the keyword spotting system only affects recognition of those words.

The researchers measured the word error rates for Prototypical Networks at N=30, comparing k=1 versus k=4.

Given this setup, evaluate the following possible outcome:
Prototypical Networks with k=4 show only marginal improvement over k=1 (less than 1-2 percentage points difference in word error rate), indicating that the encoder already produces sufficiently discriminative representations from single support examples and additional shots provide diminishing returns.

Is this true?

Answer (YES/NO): NO